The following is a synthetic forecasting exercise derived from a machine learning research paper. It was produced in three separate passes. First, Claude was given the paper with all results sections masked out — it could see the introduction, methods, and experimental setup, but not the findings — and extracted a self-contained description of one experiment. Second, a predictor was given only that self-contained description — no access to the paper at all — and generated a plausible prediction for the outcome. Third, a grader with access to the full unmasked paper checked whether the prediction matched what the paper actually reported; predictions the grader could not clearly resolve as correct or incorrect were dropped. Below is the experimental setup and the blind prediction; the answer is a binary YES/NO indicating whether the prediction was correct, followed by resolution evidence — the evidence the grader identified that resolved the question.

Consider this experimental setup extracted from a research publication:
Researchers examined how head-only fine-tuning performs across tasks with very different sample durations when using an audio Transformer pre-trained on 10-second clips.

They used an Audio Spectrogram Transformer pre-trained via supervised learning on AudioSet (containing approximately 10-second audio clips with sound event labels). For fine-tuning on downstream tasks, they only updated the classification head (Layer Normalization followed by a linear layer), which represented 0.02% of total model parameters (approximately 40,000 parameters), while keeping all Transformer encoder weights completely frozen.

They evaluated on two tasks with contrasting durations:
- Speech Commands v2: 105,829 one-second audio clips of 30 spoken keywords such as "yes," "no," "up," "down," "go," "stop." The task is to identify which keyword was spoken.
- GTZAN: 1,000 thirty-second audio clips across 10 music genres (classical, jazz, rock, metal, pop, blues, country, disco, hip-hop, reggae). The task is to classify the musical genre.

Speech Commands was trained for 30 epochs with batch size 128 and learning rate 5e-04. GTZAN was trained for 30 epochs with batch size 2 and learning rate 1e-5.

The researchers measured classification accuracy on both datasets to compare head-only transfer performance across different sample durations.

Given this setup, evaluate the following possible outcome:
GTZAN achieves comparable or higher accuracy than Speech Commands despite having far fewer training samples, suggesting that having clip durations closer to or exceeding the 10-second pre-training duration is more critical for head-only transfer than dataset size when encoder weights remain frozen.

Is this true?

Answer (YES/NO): YES